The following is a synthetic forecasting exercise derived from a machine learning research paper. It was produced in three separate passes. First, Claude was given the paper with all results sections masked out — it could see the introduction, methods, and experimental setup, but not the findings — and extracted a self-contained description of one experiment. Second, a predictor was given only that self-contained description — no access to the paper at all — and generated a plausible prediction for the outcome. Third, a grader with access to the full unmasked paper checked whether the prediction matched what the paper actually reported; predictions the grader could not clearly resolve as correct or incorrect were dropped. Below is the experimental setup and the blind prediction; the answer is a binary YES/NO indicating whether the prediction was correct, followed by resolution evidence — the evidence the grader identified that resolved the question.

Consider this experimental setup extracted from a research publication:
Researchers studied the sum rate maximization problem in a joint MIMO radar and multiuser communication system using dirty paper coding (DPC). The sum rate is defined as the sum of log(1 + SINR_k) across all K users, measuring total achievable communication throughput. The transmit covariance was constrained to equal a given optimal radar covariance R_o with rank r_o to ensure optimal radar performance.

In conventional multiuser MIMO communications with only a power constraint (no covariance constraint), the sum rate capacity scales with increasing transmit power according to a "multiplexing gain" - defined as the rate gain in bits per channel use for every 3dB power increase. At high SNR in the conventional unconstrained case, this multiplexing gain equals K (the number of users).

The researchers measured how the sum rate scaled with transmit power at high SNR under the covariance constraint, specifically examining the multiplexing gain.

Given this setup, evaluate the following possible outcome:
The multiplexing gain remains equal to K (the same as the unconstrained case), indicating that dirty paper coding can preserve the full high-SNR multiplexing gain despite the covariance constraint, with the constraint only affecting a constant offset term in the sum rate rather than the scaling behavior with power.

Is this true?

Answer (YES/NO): NO